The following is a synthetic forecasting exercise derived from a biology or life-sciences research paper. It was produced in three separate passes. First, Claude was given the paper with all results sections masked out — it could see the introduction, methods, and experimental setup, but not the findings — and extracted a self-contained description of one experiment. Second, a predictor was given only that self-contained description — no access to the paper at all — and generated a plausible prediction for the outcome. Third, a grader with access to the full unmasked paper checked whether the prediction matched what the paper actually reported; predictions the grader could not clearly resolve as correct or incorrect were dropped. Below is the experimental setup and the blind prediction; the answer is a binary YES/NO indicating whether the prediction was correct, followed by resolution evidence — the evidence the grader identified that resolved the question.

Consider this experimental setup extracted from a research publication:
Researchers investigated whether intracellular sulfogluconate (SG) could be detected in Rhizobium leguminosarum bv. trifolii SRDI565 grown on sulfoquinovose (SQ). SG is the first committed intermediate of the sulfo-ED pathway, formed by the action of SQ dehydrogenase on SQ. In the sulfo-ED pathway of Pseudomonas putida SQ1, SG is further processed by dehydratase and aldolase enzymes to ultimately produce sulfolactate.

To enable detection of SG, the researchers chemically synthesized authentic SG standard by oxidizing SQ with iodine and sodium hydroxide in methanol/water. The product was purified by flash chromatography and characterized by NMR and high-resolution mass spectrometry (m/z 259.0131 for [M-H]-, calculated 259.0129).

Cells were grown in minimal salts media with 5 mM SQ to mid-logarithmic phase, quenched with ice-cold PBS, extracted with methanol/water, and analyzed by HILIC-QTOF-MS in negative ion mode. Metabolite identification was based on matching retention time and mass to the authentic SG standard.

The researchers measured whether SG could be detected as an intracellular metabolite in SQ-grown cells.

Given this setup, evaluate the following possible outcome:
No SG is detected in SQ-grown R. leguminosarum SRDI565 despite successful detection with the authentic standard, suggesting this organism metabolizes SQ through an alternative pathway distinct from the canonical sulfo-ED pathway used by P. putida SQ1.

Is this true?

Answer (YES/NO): NO